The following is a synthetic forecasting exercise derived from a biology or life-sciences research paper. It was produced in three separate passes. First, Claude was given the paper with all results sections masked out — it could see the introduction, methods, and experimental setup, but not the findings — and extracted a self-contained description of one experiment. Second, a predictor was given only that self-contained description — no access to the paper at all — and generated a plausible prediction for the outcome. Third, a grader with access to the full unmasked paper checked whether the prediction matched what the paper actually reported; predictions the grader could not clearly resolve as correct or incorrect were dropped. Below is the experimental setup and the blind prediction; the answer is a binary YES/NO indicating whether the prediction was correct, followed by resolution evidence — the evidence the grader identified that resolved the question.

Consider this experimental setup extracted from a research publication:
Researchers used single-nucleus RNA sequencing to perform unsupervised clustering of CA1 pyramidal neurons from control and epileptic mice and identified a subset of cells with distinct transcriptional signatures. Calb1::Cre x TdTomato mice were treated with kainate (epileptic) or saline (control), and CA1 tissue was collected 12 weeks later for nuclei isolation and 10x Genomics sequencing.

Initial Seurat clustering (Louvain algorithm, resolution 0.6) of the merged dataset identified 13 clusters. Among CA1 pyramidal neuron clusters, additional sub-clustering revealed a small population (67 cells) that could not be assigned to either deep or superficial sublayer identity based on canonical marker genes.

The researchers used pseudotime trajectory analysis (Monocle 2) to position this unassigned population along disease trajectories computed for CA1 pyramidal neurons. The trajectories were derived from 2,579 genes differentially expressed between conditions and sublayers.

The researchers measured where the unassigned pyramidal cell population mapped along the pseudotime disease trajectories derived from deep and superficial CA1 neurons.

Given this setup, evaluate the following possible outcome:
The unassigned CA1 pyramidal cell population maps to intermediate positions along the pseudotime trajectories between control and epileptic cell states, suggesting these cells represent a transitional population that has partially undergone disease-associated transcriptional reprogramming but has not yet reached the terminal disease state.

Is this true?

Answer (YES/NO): NO